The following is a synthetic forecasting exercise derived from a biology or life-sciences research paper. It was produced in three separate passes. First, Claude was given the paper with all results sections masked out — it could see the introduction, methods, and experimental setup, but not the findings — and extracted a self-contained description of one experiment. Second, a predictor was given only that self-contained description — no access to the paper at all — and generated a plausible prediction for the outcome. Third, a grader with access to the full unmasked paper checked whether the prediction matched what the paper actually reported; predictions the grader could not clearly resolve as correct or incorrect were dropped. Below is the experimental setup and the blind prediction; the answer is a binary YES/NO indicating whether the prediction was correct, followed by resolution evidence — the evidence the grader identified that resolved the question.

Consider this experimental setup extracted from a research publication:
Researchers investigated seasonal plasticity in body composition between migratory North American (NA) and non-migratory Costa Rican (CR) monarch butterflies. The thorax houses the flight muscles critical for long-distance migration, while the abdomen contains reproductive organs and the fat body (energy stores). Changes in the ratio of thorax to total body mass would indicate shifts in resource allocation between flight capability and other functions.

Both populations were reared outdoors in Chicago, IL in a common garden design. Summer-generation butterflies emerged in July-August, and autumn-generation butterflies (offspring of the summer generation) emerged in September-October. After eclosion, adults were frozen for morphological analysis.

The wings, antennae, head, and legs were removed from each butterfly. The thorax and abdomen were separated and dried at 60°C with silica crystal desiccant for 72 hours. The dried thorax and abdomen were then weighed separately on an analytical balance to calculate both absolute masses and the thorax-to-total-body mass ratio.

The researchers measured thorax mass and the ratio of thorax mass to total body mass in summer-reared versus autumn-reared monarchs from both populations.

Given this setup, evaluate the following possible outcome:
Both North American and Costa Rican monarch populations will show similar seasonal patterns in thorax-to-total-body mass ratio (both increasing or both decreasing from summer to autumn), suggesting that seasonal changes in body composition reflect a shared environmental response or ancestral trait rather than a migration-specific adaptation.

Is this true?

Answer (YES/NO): NO